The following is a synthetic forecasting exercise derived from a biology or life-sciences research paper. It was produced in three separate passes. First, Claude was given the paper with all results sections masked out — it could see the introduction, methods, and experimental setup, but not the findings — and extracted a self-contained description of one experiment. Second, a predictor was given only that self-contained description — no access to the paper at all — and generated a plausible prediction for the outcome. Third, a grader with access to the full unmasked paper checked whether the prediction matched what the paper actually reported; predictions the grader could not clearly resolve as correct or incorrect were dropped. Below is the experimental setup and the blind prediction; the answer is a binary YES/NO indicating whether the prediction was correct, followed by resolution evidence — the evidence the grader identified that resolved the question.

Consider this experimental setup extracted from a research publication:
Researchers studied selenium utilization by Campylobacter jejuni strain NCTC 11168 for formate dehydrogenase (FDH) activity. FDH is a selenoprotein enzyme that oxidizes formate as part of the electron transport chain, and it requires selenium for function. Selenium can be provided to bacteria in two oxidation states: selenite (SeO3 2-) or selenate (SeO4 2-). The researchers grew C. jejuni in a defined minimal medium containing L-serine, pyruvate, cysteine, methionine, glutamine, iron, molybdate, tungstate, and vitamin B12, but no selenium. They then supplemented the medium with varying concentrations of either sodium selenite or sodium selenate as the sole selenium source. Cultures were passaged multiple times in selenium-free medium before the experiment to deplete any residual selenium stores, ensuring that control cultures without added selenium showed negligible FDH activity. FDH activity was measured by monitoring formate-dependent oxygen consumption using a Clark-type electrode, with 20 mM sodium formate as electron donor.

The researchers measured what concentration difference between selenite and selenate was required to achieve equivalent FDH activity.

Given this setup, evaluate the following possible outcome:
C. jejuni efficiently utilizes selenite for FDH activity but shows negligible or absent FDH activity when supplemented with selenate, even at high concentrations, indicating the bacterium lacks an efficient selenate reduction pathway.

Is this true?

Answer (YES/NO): NO